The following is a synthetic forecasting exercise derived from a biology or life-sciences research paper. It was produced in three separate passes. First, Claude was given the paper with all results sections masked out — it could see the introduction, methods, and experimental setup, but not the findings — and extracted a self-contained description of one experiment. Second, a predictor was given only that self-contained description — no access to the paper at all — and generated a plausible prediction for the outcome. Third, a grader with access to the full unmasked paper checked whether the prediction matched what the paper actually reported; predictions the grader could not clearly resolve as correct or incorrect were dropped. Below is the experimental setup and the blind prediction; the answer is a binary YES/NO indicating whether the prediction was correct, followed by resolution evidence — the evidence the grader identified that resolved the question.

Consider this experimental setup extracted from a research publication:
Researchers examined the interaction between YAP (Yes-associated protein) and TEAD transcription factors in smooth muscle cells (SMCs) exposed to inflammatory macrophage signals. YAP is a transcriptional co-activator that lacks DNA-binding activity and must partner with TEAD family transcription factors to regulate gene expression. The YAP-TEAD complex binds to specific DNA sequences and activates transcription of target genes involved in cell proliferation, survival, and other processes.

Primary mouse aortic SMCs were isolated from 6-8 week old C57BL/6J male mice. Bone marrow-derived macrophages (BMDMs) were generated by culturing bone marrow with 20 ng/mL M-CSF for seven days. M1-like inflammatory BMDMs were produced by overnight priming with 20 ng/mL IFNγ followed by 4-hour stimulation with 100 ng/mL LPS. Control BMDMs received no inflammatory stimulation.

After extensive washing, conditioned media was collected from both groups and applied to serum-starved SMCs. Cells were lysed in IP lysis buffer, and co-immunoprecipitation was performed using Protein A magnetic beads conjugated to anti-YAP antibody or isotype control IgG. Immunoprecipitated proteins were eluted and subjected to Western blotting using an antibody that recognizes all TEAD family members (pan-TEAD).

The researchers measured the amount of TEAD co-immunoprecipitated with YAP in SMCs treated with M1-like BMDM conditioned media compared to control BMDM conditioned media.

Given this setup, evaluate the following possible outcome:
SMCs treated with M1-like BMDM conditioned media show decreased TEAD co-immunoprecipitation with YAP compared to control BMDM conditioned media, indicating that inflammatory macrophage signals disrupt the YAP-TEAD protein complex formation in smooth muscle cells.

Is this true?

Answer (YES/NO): YES